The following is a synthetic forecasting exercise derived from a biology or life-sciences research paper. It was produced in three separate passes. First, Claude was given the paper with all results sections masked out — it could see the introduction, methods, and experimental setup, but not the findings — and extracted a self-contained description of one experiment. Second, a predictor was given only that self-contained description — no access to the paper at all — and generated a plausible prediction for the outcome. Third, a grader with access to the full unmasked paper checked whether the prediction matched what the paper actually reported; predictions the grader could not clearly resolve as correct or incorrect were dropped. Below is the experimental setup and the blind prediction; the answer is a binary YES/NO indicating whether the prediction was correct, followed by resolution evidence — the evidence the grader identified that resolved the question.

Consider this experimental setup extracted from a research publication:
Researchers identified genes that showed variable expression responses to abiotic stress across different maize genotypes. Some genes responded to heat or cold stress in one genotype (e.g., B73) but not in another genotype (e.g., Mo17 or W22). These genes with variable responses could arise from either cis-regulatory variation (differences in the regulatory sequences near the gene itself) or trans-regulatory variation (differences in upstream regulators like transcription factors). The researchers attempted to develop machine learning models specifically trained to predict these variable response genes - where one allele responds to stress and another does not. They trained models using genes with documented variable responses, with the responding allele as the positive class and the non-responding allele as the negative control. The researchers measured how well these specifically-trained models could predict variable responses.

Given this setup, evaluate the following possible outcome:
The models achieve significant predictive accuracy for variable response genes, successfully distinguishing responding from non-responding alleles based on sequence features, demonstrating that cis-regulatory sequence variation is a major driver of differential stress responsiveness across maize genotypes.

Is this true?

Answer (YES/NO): NO